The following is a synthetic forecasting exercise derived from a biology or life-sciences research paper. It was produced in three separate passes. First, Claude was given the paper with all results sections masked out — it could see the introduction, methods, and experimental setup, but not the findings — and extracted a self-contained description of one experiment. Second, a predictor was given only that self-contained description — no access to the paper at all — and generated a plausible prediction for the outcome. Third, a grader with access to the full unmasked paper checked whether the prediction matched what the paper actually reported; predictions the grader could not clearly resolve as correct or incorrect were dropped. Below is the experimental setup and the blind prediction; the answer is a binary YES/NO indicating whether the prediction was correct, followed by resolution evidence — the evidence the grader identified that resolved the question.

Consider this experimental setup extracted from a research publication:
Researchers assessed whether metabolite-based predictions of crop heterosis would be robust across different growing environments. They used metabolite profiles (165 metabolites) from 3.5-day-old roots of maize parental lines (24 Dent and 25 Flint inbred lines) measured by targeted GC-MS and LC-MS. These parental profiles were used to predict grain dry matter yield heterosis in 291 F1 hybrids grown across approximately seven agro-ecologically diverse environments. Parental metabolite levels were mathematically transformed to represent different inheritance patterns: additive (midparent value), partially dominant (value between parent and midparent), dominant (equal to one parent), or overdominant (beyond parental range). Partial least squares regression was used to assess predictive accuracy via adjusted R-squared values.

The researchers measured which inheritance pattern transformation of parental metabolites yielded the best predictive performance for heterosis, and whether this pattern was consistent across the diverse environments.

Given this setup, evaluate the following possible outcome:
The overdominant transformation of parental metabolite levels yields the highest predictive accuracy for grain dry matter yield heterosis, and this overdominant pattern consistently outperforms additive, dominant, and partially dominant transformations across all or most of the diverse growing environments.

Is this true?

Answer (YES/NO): NO